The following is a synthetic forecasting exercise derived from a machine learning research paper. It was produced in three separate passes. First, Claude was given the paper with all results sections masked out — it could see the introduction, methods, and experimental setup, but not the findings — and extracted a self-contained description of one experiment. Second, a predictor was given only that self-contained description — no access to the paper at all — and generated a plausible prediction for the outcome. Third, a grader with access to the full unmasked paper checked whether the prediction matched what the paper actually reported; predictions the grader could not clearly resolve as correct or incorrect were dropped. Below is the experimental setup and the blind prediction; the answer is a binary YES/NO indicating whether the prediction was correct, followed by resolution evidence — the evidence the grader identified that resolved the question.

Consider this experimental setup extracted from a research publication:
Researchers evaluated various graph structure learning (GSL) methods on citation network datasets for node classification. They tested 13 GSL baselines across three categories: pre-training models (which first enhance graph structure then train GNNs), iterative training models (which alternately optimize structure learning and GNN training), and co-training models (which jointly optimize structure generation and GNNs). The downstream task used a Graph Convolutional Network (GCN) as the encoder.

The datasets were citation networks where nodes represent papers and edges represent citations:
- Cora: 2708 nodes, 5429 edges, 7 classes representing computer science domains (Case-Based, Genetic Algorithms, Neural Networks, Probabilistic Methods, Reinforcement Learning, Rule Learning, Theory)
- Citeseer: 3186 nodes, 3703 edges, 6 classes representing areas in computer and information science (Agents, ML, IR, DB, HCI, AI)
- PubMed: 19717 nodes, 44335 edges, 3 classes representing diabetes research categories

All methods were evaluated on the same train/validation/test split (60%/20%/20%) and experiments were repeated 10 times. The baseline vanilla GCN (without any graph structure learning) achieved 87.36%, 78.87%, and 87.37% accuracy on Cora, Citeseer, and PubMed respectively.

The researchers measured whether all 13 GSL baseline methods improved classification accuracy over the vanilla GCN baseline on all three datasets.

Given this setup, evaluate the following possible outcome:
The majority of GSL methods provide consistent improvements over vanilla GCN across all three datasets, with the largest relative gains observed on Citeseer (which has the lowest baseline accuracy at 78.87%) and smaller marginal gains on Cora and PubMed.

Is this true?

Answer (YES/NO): NO